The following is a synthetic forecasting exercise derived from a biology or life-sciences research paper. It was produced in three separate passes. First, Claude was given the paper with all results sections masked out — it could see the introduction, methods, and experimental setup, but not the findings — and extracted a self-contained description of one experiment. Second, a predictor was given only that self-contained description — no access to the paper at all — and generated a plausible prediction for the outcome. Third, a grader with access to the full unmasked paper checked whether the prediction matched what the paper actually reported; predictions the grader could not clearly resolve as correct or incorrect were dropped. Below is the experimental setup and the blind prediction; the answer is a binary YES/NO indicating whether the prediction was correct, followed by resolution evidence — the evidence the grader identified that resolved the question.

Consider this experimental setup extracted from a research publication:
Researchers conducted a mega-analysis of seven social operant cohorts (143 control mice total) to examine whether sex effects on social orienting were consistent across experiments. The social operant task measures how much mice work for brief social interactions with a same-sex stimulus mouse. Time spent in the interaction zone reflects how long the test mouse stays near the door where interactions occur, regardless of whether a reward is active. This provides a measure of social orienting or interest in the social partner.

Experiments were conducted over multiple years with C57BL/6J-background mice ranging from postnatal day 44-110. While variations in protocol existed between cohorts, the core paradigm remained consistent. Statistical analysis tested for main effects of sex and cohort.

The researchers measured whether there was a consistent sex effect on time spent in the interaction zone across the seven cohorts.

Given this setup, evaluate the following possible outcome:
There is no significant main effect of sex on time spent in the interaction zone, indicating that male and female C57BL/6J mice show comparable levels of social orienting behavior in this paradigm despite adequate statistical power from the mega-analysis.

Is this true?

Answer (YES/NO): NO